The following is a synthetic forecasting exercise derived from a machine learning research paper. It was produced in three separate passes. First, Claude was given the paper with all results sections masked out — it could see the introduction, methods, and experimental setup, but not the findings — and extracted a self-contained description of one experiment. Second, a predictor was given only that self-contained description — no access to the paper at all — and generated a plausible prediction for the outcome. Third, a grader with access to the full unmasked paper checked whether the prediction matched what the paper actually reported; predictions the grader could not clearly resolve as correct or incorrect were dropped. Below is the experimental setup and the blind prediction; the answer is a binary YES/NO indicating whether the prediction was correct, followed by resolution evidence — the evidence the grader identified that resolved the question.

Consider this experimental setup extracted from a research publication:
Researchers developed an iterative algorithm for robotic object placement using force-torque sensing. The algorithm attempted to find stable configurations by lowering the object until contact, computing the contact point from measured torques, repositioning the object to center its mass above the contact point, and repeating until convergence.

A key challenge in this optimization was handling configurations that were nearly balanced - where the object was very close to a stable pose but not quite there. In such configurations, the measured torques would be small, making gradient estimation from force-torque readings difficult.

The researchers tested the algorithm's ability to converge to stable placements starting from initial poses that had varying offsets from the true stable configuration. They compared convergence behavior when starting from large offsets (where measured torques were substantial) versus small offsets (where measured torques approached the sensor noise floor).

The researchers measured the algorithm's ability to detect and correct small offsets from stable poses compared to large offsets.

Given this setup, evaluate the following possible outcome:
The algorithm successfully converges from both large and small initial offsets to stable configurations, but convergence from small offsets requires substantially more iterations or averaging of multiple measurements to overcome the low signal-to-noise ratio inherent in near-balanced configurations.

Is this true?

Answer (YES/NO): NO